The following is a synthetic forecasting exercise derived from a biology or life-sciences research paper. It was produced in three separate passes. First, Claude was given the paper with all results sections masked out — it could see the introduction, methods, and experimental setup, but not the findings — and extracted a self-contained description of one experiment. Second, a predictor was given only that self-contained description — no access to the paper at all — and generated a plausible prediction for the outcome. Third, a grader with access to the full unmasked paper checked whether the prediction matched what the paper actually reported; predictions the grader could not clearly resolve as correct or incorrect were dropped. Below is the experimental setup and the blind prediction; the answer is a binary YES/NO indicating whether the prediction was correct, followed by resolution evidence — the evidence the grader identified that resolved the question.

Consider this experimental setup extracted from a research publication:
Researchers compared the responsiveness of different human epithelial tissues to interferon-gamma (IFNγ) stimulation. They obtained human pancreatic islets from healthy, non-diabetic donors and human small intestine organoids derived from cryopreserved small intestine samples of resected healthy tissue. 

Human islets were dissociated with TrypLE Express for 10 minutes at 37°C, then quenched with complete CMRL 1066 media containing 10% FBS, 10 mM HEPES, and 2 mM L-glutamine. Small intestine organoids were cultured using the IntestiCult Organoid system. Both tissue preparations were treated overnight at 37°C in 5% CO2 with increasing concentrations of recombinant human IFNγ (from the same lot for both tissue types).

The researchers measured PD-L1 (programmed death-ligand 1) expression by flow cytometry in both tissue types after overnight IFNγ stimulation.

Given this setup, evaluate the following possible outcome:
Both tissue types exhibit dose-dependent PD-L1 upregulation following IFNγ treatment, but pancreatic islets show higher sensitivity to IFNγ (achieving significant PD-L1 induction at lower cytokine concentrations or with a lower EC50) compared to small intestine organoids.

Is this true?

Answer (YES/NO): NO